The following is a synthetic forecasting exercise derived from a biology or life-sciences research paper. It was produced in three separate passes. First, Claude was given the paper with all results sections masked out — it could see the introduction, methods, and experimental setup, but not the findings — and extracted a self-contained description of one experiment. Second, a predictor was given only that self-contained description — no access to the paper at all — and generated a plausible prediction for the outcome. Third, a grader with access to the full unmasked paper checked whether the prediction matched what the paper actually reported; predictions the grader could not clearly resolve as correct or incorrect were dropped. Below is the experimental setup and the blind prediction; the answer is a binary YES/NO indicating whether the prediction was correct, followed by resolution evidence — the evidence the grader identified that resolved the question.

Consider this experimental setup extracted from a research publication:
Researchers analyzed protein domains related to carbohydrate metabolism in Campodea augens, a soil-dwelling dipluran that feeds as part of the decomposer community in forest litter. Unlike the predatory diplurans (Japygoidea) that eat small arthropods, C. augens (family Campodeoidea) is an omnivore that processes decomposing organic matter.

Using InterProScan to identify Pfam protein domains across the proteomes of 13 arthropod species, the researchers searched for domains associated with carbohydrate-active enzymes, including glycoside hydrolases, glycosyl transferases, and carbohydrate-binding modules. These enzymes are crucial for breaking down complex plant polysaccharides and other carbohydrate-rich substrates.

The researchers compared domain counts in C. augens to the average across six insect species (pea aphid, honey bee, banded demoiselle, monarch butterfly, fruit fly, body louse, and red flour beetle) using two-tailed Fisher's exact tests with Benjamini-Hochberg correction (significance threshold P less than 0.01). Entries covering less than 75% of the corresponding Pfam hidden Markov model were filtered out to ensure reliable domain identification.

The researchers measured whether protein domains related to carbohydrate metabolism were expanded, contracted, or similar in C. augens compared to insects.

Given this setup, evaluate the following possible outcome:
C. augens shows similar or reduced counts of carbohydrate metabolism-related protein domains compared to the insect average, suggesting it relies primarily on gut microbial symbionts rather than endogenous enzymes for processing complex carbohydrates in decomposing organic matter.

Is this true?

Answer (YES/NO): NO